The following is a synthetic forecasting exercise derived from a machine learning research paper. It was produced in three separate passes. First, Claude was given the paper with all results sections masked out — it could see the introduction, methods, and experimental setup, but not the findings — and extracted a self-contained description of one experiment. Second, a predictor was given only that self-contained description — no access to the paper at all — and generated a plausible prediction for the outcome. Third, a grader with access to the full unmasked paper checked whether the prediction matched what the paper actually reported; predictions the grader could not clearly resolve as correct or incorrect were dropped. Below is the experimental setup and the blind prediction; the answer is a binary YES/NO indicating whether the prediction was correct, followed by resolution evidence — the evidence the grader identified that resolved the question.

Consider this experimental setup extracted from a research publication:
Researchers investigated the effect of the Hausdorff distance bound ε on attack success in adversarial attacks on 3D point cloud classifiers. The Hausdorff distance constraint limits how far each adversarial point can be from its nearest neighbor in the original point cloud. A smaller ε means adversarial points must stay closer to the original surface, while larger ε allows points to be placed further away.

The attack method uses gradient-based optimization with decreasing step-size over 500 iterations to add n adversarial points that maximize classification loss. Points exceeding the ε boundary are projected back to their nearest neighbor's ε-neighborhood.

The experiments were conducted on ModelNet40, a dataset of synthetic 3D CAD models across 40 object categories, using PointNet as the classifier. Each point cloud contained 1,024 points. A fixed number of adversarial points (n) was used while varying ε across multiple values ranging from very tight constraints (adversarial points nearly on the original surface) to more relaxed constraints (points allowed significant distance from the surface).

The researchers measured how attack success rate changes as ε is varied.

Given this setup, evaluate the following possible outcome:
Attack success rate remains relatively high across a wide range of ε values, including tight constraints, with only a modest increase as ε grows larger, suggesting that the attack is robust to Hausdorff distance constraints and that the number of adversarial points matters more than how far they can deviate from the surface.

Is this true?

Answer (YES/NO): NO